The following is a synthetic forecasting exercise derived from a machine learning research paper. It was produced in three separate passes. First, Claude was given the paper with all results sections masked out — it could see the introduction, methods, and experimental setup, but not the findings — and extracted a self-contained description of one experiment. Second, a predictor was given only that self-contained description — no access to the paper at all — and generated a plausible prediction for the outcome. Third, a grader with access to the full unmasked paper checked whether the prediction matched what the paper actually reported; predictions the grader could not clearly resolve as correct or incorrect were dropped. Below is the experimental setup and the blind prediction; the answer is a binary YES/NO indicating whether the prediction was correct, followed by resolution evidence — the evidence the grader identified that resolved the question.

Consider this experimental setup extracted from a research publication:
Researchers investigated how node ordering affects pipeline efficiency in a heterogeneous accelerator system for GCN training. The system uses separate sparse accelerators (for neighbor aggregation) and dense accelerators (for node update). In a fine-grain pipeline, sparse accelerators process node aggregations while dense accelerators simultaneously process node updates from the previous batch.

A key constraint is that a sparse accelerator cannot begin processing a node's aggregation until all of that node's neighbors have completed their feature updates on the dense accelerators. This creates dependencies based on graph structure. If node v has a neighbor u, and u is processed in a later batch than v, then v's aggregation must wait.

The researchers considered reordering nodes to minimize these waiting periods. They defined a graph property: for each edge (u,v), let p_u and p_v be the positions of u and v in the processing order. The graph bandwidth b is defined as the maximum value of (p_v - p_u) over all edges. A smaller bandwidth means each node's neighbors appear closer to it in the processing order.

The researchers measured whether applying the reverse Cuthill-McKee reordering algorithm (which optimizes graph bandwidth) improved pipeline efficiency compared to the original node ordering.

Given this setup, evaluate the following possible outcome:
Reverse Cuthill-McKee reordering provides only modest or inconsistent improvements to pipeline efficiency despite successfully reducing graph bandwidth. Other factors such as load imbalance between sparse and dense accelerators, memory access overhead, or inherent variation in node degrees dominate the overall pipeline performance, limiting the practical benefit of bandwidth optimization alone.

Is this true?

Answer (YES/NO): YES